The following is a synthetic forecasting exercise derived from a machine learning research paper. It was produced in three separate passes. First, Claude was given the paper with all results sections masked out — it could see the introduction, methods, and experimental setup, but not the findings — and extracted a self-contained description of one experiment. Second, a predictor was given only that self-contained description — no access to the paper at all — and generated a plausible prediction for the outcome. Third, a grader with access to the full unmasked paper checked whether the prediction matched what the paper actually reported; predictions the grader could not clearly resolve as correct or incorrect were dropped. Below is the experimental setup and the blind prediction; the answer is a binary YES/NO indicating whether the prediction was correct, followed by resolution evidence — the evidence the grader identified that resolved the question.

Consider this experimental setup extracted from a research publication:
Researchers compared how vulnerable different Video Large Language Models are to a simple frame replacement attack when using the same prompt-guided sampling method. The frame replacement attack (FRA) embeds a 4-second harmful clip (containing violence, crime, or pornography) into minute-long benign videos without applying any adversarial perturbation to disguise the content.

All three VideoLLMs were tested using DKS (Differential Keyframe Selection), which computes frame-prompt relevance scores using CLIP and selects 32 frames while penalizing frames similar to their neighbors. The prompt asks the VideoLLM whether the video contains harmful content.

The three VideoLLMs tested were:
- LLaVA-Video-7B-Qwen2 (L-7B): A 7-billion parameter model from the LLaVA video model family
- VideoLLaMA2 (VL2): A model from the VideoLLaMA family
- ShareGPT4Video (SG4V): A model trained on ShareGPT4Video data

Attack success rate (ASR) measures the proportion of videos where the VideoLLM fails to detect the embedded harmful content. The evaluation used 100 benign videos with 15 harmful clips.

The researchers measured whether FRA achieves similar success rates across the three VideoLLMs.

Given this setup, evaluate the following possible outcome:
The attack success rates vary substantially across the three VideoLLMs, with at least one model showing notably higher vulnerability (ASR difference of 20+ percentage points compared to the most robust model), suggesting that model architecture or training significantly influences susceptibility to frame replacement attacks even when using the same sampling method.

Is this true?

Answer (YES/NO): YES